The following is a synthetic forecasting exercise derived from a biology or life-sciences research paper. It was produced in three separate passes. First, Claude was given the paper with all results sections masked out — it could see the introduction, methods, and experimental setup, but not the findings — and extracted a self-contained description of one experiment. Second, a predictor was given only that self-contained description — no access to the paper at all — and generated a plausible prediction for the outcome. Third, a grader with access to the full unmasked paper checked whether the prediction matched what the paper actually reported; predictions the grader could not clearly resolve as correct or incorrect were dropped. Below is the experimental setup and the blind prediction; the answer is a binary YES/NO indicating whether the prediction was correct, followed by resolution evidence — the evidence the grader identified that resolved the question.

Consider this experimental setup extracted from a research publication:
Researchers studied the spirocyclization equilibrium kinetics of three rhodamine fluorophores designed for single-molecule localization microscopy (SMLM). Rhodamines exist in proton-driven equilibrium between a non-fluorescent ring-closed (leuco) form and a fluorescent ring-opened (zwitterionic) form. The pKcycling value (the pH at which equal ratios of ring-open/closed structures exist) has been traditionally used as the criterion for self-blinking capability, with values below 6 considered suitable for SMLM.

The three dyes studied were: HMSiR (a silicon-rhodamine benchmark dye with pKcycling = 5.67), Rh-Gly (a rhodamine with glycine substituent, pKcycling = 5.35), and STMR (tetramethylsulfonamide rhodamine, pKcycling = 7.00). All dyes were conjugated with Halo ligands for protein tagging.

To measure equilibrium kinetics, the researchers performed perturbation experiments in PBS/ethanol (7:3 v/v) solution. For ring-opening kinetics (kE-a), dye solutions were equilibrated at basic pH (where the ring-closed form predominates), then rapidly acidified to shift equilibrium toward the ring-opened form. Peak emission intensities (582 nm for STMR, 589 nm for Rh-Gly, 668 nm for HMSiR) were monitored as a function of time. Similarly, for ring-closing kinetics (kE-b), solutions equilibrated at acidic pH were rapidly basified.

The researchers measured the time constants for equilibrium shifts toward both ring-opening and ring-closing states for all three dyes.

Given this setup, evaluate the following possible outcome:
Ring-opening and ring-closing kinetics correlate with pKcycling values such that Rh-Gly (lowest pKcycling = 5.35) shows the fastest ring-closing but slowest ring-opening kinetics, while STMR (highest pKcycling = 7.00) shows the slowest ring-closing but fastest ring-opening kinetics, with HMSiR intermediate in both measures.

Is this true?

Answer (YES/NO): NO